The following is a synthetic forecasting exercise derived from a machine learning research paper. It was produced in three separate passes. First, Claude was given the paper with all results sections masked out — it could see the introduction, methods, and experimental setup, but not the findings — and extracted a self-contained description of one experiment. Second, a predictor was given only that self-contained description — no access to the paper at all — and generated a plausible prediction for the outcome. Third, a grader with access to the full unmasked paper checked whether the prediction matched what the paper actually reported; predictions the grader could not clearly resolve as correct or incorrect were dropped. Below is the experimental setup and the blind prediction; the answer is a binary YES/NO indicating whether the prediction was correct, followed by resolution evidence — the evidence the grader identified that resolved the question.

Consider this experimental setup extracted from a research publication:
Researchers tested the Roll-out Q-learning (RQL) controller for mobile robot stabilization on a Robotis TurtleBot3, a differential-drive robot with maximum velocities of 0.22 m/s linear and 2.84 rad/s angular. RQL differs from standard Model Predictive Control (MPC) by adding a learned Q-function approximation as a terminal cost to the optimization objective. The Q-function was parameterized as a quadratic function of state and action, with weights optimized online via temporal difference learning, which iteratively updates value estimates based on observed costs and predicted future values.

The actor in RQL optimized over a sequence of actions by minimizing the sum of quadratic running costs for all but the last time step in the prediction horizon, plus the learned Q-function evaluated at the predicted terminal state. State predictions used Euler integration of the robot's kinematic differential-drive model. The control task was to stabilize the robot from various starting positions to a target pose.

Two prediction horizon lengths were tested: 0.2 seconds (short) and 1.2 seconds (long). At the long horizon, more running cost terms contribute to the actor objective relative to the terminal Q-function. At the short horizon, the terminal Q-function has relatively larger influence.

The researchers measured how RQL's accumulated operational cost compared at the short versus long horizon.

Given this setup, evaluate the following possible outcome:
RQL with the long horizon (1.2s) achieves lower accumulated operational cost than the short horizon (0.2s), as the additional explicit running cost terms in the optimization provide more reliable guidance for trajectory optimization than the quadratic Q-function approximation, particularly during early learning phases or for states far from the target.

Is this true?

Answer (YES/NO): YES